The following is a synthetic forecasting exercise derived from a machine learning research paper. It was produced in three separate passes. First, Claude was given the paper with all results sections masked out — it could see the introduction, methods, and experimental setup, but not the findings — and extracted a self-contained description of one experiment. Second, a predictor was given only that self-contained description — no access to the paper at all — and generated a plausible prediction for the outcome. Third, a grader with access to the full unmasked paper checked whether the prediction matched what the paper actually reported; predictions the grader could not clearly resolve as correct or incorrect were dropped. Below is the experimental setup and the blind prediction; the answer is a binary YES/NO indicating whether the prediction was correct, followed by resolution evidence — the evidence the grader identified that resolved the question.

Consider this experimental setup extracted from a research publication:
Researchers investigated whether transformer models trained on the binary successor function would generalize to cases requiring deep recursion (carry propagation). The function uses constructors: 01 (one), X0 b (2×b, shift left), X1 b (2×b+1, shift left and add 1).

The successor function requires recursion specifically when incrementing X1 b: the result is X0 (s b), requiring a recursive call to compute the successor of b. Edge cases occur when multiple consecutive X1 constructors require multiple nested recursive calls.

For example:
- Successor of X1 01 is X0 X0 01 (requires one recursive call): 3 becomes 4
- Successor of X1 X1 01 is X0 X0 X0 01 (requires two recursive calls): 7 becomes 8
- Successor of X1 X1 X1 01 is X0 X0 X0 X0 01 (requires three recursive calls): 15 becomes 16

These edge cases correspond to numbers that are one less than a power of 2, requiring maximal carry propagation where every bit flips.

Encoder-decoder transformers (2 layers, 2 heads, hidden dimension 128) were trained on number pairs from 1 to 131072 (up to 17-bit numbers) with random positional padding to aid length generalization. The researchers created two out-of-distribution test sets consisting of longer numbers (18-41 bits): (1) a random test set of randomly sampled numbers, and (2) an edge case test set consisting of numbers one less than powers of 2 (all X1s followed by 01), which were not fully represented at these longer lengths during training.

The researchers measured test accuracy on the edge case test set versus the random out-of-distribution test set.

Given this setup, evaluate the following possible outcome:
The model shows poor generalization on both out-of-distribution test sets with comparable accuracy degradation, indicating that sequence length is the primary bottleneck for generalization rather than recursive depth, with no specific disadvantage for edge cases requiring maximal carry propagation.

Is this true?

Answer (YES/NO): NO